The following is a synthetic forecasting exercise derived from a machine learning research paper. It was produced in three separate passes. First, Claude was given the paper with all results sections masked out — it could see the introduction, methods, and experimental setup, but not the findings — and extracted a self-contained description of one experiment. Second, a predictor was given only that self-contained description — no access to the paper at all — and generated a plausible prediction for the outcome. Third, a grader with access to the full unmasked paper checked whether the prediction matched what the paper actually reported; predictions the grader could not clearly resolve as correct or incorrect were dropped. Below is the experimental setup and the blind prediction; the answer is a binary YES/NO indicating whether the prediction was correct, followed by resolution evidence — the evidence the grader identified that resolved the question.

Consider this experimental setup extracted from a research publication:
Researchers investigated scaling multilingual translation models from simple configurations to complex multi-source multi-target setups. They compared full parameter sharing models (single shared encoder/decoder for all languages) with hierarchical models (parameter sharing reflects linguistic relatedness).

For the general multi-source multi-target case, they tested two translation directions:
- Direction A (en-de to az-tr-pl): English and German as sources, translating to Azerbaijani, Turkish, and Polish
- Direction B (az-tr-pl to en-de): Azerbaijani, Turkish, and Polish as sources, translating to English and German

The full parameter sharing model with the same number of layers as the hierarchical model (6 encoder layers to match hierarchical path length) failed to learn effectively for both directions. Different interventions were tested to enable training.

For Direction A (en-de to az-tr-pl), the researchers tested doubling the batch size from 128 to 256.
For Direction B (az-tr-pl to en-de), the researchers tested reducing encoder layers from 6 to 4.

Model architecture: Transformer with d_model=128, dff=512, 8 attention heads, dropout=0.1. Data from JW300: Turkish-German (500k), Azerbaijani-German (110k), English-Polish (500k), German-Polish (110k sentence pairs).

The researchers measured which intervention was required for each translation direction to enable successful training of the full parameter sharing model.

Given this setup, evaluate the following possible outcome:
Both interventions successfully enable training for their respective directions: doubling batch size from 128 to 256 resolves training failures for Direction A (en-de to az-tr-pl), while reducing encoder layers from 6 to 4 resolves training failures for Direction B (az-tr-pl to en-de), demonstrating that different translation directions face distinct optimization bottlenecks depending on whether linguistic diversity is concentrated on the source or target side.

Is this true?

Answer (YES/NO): YES